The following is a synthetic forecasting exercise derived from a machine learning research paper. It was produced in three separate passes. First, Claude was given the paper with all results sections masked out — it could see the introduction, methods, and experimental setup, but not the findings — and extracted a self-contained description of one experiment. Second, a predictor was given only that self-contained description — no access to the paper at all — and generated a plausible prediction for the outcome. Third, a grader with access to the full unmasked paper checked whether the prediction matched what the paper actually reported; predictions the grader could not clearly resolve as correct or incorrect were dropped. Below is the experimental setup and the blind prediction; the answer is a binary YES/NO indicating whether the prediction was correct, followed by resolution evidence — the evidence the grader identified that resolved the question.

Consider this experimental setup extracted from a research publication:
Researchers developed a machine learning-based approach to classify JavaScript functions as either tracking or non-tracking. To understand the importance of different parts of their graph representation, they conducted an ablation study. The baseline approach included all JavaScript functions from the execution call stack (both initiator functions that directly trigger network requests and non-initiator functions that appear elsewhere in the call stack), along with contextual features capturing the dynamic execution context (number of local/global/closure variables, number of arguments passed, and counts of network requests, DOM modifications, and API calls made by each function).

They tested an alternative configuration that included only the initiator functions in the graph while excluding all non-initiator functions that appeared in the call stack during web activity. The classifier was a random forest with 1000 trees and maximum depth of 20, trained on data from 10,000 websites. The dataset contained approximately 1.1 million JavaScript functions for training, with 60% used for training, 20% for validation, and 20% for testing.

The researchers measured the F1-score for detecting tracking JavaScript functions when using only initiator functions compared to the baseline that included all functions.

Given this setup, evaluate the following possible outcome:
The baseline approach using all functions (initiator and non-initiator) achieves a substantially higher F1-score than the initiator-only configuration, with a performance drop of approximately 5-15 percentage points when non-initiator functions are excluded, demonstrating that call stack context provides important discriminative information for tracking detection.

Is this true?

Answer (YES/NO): NO